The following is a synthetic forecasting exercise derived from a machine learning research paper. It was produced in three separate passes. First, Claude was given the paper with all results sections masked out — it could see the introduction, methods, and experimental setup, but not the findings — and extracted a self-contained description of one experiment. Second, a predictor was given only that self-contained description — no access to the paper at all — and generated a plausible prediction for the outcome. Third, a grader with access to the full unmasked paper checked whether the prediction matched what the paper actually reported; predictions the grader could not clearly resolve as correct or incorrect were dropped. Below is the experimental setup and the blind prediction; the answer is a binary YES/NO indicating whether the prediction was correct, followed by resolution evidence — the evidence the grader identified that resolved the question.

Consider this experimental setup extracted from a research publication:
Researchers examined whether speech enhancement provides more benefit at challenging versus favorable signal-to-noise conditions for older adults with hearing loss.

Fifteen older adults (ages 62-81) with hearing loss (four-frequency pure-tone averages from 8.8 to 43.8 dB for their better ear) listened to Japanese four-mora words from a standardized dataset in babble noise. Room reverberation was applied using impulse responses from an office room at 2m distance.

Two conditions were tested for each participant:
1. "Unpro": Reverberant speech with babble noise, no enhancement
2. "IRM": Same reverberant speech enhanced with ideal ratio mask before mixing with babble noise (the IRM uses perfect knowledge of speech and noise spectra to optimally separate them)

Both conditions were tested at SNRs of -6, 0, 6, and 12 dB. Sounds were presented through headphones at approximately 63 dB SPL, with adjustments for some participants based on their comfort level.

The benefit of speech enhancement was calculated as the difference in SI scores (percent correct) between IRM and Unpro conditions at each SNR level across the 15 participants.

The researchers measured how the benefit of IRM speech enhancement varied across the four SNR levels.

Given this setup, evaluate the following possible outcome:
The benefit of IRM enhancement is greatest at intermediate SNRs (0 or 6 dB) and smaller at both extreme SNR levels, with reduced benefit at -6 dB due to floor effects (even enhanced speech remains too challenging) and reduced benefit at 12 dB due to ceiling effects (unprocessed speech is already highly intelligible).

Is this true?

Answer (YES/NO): NO